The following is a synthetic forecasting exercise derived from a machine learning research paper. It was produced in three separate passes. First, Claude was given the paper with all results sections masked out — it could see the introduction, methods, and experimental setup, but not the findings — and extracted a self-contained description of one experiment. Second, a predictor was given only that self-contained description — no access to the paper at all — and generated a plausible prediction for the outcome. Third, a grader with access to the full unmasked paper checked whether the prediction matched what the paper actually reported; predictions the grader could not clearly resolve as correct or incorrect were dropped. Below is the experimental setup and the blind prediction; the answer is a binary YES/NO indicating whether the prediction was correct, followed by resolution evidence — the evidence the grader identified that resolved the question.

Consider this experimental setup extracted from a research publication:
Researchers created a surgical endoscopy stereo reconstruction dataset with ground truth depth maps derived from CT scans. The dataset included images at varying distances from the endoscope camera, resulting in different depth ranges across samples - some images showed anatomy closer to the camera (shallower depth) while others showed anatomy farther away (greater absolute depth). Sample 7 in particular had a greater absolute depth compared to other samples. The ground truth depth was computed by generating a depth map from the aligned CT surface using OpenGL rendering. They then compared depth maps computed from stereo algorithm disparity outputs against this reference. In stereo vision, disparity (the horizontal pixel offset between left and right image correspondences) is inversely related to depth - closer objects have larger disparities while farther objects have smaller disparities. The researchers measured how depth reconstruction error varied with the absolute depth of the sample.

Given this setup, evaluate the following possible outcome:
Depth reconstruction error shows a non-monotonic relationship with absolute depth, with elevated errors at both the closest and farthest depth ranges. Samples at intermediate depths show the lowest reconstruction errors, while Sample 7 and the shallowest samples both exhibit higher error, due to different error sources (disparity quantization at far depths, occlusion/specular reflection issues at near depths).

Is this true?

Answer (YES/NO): NO